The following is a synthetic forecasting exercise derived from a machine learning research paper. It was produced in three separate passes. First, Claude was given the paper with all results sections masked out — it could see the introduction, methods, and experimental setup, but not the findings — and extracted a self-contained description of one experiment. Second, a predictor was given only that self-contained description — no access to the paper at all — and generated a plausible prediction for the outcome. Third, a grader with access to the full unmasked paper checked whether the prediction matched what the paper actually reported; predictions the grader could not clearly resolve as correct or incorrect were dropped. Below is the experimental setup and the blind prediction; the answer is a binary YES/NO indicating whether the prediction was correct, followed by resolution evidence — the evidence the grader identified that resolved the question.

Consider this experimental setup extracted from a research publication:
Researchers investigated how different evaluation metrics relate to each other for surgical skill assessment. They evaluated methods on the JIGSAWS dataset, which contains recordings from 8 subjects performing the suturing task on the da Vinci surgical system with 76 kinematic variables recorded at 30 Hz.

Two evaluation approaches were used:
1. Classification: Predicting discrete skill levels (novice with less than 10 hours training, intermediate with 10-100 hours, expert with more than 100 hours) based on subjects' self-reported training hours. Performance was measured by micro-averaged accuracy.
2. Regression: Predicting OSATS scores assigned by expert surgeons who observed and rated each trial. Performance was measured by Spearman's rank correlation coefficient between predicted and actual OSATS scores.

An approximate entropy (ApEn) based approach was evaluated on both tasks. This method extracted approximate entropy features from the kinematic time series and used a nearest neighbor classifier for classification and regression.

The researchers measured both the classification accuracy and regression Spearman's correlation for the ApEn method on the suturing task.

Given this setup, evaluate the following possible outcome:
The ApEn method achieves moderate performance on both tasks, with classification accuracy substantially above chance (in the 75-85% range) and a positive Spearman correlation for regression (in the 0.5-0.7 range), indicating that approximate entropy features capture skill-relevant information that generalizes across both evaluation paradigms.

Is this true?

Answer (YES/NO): NO